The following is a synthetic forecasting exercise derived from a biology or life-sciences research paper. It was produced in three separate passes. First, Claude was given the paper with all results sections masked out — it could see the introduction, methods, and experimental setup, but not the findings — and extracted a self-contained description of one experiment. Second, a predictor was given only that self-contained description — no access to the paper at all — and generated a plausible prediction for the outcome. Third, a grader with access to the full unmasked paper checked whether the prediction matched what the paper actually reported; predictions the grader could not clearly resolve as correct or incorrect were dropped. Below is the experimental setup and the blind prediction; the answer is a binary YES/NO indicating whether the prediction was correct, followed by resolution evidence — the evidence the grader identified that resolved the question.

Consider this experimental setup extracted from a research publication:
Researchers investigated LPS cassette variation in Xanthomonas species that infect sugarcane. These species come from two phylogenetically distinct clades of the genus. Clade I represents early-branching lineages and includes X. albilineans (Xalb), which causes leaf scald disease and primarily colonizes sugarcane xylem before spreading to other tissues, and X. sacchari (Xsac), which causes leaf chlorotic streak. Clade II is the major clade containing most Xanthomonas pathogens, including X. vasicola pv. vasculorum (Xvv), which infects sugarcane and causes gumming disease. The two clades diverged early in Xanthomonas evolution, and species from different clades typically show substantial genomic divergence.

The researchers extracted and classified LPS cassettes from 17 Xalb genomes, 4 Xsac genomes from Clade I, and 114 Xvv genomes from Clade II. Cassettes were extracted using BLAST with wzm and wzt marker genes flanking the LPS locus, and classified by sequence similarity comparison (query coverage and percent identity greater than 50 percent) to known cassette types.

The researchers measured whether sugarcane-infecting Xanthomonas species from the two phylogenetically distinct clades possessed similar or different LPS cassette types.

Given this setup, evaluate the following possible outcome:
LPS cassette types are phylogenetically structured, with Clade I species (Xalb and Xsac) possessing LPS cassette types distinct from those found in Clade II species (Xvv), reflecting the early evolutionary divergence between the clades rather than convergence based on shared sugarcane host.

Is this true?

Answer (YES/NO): NO